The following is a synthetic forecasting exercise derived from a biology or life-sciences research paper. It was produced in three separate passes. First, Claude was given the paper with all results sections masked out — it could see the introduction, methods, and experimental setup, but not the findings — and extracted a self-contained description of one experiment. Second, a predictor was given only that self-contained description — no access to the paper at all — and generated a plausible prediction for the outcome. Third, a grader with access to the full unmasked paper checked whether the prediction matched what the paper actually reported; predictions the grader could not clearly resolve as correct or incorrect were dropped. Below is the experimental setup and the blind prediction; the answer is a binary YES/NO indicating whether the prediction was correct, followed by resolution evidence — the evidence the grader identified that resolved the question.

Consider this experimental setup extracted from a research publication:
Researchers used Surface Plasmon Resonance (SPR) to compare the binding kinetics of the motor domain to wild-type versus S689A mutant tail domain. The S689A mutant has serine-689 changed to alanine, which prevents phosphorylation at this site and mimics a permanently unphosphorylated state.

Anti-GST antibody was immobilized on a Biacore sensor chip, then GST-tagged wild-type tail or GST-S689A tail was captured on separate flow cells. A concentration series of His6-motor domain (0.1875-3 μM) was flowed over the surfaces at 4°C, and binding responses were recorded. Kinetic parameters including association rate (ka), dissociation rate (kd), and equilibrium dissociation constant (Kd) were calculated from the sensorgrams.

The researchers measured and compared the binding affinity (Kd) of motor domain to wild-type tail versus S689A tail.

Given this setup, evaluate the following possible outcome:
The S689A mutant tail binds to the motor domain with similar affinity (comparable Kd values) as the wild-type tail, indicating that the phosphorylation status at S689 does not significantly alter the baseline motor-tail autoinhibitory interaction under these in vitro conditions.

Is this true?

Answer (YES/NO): NO